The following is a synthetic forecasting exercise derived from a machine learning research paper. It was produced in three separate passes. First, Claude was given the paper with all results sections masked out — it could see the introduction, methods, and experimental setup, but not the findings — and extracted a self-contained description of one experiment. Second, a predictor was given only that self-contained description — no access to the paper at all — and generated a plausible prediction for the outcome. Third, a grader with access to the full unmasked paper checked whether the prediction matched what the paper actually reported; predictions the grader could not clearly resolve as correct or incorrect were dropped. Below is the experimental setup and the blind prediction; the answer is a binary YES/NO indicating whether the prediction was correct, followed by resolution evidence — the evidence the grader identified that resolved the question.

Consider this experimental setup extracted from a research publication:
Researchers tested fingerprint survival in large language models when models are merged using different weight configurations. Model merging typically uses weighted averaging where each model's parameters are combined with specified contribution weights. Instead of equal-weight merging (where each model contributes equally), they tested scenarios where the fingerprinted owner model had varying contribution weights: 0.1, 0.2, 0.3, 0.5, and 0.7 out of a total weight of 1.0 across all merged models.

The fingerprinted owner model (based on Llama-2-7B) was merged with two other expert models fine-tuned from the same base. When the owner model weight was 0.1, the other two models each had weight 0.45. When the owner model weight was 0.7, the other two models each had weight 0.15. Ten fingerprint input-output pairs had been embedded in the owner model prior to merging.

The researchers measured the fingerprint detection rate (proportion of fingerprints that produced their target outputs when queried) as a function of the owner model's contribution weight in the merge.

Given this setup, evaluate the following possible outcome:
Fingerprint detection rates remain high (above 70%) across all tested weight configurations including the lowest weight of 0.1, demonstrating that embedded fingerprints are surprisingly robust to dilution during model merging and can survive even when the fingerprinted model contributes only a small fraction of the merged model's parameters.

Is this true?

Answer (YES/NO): YES